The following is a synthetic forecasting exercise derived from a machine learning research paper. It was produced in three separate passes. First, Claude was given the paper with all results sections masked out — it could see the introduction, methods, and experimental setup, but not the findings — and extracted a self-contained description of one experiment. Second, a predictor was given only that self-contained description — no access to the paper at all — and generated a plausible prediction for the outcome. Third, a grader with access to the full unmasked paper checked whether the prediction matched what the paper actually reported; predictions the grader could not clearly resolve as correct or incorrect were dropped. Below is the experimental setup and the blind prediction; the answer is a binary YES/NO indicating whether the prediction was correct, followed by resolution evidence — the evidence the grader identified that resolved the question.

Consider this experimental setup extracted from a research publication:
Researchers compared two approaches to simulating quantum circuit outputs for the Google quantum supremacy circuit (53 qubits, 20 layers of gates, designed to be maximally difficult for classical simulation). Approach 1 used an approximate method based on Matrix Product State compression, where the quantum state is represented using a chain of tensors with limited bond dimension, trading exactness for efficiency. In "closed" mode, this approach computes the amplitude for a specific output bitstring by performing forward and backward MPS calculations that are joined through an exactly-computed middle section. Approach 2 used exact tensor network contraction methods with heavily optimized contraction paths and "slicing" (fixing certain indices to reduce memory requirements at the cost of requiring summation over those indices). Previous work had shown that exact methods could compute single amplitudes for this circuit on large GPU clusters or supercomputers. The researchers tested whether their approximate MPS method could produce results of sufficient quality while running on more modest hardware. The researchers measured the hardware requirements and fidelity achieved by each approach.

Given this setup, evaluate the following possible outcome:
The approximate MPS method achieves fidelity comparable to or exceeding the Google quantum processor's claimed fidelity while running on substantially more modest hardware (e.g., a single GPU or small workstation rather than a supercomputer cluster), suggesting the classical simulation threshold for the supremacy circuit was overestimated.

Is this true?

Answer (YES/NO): YES